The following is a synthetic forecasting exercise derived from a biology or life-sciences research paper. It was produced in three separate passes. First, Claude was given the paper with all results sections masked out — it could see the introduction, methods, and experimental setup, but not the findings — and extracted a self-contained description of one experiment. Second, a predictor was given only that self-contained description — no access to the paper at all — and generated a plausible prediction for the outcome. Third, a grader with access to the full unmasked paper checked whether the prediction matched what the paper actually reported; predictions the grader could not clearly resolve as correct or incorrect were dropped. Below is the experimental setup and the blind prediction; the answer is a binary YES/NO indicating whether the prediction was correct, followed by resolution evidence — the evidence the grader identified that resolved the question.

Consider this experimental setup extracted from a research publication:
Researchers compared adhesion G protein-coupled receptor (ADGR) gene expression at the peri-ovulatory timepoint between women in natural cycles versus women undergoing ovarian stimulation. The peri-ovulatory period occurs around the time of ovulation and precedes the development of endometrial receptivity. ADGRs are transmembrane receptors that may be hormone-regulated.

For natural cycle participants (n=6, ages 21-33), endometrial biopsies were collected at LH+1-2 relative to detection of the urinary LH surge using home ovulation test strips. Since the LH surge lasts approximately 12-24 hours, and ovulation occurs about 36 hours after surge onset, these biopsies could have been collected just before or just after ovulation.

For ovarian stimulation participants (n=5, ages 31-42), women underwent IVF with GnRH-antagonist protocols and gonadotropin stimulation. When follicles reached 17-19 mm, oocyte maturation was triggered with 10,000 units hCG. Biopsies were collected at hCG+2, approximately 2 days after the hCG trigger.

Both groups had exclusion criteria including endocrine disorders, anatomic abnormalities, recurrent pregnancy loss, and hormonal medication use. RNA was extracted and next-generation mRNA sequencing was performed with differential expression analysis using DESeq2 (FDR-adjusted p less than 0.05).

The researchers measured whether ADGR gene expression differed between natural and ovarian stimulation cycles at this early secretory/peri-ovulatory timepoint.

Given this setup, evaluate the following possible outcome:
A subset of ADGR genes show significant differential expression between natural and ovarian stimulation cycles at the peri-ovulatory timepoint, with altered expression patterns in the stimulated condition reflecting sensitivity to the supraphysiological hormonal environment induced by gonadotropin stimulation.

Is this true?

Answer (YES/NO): YES